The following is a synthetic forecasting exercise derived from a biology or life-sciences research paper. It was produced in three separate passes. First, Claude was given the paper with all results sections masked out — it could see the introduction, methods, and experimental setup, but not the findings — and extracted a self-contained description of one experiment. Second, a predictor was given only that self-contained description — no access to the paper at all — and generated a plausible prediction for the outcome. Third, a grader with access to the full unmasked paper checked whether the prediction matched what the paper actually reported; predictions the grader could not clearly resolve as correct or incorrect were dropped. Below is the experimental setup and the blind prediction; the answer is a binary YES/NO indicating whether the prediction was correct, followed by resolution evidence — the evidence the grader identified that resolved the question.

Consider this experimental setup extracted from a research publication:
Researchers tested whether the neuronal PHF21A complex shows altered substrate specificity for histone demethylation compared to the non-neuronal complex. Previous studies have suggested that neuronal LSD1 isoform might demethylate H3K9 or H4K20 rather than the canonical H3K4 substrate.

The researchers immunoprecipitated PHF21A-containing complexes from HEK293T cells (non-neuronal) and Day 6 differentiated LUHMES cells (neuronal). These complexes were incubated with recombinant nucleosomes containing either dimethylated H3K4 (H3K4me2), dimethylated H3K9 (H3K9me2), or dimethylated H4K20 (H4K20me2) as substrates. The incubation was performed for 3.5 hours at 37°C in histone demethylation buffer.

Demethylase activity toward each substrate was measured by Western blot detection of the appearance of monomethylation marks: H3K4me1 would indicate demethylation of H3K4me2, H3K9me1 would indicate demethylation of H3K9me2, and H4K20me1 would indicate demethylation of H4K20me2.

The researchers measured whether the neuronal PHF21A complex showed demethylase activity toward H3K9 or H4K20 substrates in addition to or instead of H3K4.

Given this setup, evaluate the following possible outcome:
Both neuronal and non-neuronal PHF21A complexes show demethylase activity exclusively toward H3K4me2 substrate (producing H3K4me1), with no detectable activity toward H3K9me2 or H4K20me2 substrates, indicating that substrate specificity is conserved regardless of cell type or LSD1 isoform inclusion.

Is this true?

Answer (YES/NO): YES